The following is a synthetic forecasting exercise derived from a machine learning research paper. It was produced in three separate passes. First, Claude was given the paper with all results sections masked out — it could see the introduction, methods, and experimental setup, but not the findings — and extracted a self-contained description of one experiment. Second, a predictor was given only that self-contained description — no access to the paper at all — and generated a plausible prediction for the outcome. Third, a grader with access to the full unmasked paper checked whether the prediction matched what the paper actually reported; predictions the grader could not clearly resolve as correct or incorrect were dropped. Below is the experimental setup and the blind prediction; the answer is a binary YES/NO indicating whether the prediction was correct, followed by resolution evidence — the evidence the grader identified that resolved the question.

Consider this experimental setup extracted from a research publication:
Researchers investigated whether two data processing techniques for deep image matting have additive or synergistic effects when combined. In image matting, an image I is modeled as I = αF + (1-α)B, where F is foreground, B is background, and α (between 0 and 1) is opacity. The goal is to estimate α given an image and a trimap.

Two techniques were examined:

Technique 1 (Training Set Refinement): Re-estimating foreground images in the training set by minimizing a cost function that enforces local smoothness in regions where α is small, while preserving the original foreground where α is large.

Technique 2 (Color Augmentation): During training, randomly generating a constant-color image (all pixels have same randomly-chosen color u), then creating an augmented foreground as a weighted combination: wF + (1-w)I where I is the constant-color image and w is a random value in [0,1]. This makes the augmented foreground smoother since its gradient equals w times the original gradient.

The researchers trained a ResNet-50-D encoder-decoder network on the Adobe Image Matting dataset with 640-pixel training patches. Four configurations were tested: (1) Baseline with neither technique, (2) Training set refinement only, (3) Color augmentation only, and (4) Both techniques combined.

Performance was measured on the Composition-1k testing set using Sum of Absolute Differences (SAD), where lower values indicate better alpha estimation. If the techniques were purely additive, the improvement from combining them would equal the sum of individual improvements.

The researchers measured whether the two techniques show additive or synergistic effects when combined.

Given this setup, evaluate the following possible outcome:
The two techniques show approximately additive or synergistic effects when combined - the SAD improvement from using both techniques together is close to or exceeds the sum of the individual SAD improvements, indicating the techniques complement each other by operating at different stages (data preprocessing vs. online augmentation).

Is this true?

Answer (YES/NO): YES